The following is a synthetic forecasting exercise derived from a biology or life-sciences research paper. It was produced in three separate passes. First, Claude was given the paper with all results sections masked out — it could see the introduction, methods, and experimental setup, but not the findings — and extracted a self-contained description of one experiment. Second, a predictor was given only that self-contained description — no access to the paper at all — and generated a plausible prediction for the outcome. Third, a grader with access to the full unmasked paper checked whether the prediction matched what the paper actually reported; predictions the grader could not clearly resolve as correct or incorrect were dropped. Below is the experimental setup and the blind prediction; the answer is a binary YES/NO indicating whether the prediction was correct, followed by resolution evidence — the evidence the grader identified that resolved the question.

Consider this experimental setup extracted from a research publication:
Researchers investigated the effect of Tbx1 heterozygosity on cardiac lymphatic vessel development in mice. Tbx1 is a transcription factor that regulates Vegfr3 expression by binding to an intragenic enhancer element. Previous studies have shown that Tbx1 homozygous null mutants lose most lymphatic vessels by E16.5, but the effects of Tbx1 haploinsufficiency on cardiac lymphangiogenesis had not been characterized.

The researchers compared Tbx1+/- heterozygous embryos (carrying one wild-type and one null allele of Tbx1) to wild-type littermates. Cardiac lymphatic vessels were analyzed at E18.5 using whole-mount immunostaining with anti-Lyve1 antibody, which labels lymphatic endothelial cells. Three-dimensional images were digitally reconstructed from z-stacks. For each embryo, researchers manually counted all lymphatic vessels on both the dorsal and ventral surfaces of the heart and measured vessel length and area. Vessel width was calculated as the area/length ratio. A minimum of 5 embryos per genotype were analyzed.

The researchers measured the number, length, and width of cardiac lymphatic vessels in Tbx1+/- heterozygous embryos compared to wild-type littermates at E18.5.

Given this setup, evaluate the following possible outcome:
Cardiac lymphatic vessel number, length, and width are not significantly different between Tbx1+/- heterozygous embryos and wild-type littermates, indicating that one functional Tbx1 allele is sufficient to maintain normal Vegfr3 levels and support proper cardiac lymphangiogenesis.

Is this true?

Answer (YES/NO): YES